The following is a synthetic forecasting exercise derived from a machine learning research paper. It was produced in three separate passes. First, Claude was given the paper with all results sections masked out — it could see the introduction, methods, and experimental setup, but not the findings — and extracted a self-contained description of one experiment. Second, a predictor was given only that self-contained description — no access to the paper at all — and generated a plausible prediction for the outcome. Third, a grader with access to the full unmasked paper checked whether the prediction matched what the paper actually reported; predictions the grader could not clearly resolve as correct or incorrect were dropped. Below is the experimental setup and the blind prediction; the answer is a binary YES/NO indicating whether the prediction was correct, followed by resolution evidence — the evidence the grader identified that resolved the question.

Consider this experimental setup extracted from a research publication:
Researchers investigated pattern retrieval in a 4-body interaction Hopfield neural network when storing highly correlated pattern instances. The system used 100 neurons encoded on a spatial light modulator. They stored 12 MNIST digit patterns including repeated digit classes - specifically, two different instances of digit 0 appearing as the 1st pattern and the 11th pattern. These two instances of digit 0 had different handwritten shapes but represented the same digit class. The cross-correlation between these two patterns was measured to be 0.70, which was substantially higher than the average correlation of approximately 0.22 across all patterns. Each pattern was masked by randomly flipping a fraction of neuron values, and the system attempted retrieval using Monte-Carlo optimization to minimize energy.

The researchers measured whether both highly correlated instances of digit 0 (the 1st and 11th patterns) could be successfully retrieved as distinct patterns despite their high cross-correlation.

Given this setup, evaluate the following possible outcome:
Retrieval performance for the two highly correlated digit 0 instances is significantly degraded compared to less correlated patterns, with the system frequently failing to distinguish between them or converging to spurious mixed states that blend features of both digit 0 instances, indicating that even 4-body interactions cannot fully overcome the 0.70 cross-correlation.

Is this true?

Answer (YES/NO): NO